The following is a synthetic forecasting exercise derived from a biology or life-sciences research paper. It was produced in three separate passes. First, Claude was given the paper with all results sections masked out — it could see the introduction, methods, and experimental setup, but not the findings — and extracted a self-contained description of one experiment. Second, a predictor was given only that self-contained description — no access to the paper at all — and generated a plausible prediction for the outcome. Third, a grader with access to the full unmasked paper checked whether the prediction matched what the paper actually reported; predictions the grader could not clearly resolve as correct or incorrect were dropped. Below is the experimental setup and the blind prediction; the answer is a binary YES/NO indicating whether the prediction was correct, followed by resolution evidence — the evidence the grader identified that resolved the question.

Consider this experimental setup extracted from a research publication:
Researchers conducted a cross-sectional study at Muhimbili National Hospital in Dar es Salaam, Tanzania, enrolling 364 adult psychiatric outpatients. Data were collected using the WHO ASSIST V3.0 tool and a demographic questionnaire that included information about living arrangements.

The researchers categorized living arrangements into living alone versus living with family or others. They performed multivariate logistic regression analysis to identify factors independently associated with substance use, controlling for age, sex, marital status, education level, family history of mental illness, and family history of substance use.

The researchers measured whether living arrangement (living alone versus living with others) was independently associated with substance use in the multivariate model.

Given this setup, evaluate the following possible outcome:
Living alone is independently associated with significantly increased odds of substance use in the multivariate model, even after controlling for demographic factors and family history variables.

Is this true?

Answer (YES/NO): NO